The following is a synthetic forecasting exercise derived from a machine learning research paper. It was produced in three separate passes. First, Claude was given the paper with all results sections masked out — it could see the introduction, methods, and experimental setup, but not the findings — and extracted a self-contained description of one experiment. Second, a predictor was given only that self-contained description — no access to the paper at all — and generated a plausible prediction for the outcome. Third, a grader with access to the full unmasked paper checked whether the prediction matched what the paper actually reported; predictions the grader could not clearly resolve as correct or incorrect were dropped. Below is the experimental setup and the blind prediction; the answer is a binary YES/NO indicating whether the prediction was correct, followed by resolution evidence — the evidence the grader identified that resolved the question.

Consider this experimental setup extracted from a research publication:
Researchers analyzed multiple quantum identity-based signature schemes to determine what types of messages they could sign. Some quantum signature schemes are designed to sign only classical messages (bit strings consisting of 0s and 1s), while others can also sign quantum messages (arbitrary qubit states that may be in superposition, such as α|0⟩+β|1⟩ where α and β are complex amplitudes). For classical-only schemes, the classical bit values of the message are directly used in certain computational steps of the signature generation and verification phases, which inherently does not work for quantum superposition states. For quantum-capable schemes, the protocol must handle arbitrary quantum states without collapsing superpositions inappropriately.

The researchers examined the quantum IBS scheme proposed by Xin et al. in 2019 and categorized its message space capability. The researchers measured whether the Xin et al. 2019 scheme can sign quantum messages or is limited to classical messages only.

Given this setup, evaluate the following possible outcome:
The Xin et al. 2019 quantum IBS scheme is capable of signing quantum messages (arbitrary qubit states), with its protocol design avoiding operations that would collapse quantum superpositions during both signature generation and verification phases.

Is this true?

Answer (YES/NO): NO